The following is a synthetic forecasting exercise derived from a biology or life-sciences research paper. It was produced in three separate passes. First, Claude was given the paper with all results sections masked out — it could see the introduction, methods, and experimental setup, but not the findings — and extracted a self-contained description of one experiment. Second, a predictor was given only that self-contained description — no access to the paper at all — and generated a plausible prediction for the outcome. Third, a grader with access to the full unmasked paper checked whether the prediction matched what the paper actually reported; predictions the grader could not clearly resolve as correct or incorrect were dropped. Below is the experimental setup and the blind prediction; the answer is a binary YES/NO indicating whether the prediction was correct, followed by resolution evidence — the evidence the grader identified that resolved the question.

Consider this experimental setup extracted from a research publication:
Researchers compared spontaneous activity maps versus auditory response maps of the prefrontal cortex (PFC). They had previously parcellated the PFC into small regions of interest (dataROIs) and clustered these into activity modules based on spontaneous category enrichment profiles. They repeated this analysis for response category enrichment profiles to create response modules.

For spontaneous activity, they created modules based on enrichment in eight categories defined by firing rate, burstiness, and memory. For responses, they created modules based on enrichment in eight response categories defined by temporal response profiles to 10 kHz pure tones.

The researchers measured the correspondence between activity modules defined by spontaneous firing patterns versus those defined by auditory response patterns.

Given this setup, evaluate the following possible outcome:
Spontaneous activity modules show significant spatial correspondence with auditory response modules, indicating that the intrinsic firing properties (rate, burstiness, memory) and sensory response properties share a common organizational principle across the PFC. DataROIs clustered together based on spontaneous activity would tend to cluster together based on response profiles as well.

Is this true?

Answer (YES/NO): NO